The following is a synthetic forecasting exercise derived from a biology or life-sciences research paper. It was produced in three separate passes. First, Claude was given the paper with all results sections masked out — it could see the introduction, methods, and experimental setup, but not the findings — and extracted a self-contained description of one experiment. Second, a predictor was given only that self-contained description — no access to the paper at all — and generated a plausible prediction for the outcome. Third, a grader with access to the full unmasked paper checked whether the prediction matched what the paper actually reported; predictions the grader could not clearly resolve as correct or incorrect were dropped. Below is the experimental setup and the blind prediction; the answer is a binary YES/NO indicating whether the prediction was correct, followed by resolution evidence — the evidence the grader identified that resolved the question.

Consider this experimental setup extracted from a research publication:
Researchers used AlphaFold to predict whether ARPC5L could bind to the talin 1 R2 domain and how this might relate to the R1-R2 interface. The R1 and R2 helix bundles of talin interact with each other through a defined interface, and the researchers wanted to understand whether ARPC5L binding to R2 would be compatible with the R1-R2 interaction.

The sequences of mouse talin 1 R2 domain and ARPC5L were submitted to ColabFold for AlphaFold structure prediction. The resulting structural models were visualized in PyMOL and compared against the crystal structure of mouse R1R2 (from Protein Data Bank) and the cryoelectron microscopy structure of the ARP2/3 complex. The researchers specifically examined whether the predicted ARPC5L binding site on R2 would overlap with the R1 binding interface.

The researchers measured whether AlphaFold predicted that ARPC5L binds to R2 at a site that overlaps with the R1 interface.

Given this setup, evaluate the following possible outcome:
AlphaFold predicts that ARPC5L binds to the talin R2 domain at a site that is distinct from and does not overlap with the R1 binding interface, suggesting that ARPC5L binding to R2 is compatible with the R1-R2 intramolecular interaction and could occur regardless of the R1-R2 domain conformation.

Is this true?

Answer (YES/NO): NO